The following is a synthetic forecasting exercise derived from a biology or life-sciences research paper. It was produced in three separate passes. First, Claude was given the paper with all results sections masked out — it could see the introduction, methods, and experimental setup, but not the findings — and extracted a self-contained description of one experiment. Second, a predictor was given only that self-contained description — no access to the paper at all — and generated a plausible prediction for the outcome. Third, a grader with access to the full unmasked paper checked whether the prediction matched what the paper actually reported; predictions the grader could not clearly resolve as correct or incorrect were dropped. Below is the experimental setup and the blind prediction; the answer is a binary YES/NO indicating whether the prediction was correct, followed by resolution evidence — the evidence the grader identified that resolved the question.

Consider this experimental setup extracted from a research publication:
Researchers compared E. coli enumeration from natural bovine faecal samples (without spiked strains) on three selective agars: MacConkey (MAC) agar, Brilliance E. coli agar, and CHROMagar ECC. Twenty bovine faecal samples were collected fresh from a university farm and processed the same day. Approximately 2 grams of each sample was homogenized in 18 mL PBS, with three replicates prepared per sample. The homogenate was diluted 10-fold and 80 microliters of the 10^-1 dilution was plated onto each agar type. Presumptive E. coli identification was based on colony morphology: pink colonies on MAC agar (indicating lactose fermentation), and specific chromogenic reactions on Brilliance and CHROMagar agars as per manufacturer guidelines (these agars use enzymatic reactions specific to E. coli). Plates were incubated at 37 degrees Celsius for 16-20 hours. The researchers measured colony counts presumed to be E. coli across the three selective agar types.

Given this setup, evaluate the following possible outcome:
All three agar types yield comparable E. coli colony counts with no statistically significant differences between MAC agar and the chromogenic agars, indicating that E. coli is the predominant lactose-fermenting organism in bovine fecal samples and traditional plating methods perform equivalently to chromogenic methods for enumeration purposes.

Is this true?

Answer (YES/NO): NO